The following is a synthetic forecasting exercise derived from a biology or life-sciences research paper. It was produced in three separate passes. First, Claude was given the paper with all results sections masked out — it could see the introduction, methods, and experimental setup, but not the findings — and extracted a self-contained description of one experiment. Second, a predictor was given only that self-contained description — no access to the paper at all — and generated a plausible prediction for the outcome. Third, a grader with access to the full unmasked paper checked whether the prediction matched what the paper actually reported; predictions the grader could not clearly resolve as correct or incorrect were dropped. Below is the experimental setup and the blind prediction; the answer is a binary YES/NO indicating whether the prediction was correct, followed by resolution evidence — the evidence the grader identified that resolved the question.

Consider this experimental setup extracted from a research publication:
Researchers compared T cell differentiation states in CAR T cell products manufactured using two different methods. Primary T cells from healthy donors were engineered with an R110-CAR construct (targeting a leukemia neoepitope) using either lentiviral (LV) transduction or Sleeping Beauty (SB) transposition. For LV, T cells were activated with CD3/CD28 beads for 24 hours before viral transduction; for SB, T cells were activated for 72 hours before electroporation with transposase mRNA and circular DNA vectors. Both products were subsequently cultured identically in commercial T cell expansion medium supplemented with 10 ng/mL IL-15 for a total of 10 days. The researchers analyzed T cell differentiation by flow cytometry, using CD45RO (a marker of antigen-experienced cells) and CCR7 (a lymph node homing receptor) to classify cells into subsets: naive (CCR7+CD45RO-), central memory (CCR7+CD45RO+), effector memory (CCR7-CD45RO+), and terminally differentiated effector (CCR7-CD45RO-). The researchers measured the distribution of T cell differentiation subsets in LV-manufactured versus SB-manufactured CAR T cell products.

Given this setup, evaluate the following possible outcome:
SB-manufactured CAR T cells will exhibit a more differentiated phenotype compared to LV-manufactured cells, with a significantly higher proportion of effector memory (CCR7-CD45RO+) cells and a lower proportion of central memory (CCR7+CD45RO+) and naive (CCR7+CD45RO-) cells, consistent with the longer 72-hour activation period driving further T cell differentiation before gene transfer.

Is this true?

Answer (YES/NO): NO